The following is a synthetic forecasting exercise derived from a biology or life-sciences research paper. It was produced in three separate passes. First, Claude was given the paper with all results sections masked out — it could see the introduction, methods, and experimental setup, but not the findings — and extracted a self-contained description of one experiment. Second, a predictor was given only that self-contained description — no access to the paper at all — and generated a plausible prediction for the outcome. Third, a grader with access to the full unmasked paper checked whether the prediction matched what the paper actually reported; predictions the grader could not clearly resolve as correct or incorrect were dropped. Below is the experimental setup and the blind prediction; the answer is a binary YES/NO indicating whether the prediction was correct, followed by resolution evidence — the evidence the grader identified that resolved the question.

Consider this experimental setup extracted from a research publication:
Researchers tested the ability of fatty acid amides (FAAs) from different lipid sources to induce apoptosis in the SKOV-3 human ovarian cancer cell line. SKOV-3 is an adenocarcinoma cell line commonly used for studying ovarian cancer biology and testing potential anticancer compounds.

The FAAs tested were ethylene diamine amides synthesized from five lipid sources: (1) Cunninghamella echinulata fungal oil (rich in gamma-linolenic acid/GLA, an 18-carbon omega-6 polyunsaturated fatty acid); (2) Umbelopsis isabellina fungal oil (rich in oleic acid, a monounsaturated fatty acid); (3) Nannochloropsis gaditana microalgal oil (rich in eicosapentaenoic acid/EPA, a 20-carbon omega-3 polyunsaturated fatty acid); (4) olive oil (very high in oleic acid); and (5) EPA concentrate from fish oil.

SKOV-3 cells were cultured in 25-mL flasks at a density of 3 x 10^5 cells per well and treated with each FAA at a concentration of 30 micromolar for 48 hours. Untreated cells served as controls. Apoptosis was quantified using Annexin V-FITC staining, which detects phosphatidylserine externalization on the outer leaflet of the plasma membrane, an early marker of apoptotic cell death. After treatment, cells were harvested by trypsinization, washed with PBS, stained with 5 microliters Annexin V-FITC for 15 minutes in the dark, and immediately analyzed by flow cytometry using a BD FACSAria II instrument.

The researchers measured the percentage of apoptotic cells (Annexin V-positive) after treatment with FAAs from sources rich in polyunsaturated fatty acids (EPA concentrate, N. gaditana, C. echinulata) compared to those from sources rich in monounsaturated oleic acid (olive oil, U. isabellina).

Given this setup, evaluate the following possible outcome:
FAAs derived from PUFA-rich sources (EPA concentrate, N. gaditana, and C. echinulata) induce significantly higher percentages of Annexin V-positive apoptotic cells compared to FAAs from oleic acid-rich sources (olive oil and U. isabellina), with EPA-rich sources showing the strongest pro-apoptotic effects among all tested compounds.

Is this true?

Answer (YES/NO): NO